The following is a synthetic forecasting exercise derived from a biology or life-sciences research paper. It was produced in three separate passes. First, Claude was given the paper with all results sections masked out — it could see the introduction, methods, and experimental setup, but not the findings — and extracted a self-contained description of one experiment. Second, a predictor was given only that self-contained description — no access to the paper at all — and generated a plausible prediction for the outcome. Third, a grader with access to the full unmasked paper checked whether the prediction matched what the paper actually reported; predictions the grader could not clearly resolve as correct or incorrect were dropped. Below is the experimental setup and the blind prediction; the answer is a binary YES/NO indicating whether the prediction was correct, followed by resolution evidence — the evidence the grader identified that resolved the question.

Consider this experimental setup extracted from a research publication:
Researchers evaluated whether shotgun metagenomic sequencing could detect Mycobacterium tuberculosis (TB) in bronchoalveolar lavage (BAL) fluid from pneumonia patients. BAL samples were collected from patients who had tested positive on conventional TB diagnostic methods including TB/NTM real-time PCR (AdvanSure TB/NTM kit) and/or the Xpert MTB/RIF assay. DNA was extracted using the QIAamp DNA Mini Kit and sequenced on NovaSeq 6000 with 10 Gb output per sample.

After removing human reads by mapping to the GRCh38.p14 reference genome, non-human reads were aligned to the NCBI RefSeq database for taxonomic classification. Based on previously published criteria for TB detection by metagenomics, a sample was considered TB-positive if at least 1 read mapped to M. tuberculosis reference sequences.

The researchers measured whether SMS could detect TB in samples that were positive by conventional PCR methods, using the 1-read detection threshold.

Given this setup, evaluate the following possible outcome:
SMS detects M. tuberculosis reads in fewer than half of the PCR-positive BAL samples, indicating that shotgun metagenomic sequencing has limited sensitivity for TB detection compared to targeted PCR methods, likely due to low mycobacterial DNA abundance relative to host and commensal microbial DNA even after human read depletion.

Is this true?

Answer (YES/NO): YES